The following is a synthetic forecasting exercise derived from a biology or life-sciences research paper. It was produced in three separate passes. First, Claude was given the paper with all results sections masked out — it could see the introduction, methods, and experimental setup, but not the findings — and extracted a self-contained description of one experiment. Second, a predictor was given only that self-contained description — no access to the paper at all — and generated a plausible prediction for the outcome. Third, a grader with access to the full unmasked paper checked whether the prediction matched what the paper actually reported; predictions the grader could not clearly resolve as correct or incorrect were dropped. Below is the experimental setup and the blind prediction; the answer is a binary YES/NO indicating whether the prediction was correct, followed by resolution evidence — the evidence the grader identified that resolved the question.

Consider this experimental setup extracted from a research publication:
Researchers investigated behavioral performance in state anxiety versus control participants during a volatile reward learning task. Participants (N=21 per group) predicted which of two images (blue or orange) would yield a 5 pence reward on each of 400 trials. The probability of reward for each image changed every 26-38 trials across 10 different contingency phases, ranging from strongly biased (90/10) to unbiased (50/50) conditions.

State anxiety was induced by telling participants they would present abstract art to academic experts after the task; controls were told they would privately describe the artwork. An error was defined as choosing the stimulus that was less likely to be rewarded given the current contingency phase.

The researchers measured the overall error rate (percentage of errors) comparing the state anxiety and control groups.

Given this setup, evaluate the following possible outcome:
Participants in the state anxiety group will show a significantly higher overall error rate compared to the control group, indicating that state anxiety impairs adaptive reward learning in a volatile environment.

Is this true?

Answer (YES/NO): YES